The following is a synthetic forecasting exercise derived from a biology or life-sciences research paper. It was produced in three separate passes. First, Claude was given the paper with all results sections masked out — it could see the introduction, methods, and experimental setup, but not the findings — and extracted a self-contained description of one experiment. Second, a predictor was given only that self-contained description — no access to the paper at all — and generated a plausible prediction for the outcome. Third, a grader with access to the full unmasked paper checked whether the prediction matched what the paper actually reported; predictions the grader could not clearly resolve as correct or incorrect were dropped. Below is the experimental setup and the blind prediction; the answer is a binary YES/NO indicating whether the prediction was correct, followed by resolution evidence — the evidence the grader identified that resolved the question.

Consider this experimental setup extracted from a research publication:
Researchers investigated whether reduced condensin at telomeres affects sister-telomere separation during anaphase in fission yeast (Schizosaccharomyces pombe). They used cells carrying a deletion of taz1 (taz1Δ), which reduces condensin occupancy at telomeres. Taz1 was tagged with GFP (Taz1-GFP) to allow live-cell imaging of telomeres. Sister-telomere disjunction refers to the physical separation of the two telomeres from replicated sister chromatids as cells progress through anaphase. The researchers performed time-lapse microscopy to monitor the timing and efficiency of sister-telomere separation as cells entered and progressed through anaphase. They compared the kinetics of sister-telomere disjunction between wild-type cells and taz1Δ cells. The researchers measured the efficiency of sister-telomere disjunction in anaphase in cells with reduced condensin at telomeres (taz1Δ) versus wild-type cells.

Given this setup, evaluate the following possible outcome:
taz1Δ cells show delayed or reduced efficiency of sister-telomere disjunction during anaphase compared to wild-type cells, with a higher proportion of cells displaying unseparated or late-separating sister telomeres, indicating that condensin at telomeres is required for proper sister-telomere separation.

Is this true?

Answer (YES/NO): NO